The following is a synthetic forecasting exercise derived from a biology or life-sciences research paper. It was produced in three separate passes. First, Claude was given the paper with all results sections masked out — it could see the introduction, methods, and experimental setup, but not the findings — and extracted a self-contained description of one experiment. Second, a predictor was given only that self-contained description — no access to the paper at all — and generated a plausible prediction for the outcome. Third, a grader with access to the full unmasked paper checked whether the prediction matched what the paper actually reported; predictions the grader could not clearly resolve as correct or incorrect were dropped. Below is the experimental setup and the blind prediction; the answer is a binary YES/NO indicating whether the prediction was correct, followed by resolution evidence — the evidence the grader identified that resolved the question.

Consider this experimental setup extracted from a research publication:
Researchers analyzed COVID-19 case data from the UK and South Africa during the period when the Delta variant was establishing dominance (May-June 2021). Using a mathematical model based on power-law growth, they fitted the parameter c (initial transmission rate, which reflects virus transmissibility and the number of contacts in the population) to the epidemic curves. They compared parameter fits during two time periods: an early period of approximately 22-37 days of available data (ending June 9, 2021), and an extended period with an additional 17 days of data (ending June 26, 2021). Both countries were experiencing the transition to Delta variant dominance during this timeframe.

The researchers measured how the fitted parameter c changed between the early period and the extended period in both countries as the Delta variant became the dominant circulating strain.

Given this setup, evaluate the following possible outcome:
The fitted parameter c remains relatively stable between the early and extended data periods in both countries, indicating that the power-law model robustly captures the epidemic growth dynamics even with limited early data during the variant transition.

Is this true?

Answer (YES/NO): NO